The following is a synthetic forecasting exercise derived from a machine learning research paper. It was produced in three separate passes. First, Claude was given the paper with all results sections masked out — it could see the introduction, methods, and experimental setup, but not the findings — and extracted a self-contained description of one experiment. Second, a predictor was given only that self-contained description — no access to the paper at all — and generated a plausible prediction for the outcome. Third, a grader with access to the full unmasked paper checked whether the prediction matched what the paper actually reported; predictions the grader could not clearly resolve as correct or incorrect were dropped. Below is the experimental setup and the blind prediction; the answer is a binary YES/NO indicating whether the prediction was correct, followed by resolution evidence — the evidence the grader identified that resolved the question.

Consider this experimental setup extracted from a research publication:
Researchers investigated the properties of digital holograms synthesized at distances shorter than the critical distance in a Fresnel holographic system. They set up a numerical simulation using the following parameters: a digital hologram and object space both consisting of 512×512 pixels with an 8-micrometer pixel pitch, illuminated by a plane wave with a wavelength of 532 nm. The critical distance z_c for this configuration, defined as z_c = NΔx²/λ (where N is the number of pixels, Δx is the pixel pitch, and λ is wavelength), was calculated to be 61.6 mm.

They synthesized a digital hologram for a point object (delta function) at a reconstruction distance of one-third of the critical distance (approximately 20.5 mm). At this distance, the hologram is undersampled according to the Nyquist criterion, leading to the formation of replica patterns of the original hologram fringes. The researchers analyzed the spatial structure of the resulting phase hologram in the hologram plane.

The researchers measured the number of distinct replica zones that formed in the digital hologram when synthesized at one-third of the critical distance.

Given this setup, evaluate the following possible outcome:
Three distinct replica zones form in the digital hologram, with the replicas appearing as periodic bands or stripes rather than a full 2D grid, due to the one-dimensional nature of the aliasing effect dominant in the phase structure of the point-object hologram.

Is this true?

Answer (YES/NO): NO